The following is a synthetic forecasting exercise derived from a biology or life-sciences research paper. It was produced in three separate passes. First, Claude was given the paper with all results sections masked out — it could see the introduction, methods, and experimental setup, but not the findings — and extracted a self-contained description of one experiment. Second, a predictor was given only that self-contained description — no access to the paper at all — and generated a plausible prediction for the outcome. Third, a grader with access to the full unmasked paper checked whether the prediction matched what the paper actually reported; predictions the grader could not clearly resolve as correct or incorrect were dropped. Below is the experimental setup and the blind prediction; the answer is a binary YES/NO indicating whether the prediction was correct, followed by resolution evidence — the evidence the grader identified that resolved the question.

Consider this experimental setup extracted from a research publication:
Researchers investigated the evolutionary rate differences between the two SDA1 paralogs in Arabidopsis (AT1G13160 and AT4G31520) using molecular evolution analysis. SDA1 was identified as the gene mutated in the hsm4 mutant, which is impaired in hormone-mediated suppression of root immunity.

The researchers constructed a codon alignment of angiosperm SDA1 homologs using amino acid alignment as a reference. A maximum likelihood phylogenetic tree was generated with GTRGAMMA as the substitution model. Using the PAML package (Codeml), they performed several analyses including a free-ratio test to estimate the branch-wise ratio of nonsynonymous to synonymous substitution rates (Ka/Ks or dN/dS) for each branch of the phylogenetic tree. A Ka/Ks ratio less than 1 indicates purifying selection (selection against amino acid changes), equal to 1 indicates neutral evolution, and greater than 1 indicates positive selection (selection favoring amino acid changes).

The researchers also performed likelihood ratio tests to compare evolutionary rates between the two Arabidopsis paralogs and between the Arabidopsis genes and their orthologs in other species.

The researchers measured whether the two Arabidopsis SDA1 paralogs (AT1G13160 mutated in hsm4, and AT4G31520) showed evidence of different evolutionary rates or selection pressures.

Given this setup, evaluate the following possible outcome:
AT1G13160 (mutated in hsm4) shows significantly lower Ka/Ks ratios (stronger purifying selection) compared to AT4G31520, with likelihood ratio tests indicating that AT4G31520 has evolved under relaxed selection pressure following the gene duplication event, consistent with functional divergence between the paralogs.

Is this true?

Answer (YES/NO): YES